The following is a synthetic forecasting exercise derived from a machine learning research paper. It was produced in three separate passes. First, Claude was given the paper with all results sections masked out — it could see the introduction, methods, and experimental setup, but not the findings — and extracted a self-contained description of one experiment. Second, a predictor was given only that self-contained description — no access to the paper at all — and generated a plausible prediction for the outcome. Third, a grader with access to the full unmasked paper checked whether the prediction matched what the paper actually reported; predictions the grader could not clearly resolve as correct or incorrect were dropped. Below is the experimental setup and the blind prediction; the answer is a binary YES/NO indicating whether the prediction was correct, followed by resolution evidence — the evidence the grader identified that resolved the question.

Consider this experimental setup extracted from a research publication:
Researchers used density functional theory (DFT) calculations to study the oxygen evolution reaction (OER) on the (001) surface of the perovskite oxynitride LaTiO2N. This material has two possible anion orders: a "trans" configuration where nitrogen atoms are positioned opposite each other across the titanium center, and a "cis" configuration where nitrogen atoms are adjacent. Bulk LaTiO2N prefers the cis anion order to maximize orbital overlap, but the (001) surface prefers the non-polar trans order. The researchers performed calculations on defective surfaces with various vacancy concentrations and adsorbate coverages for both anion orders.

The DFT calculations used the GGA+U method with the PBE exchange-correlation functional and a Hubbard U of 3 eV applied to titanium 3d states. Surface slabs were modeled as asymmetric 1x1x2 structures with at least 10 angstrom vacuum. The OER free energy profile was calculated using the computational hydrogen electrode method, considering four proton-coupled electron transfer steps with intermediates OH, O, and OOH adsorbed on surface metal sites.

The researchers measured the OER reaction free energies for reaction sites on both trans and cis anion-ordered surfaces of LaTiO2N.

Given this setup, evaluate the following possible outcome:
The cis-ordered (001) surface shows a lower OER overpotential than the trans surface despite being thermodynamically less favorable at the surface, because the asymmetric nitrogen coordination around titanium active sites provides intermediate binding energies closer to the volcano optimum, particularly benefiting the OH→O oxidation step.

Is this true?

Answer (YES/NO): NO